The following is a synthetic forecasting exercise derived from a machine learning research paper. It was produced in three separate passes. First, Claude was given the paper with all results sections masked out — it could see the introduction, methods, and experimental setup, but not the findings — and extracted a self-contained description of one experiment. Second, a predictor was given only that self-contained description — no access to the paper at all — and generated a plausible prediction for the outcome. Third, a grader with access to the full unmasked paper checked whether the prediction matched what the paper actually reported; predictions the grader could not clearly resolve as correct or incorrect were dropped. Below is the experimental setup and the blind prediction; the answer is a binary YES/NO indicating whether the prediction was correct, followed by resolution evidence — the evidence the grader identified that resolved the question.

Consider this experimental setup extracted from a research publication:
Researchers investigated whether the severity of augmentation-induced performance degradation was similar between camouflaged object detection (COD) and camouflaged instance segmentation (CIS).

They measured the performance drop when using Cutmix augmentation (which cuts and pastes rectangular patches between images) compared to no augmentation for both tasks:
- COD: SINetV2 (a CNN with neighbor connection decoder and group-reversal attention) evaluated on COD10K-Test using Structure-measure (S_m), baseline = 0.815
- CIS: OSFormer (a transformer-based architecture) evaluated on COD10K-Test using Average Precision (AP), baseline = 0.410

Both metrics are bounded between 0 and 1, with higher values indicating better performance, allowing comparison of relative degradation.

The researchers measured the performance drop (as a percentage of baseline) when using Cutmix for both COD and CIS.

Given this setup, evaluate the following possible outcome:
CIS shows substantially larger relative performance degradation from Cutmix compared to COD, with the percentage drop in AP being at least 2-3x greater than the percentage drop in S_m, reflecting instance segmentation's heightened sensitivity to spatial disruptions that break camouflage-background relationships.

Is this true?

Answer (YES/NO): NO